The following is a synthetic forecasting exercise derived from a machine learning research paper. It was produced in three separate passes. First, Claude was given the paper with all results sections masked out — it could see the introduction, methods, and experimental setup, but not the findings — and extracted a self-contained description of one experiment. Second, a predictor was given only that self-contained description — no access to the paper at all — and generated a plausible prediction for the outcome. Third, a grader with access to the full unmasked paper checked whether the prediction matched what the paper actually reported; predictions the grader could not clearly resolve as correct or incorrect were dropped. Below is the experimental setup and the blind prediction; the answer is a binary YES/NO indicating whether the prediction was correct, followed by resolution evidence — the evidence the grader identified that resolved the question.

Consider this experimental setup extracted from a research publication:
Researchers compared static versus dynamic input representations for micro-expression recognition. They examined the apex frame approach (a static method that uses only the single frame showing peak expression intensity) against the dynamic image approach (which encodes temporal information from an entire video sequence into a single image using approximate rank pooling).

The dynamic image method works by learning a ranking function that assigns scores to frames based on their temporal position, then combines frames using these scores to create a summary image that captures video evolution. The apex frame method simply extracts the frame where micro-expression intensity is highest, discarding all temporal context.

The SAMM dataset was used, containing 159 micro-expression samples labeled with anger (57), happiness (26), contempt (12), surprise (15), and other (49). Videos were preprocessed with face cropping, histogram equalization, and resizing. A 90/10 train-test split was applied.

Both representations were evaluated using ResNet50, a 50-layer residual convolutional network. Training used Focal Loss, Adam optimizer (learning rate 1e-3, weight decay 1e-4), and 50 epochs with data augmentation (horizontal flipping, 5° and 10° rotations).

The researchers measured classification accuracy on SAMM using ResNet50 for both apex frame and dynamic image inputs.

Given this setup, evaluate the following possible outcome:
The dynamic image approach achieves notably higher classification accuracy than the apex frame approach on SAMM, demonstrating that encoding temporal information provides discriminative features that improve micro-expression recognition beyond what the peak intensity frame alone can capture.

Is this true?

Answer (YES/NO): NO